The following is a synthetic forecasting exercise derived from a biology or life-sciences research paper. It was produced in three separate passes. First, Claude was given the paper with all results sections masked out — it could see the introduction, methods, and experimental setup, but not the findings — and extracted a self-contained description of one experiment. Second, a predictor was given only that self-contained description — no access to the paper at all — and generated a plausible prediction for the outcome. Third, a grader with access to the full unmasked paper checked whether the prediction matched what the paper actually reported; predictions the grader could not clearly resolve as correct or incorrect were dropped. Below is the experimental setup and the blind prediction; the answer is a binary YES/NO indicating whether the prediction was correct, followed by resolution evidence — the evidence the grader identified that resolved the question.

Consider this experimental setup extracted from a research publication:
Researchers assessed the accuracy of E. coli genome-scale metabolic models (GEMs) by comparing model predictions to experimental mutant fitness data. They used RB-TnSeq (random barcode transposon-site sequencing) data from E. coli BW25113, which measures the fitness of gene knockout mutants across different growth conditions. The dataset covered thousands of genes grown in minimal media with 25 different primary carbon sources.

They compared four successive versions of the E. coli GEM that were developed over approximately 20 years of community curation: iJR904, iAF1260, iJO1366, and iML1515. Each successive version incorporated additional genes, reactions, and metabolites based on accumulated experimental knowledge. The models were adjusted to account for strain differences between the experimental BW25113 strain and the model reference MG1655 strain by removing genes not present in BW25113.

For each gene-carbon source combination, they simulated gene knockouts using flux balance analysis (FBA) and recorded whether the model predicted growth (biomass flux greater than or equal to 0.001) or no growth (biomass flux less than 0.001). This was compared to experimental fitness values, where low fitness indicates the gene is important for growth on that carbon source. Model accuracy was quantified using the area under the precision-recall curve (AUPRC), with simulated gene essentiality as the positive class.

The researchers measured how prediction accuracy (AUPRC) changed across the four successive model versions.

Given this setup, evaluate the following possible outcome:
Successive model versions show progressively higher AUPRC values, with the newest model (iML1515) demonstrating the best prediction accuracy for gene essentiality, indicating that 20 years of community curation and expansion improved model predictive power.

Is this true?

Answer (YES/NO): NO